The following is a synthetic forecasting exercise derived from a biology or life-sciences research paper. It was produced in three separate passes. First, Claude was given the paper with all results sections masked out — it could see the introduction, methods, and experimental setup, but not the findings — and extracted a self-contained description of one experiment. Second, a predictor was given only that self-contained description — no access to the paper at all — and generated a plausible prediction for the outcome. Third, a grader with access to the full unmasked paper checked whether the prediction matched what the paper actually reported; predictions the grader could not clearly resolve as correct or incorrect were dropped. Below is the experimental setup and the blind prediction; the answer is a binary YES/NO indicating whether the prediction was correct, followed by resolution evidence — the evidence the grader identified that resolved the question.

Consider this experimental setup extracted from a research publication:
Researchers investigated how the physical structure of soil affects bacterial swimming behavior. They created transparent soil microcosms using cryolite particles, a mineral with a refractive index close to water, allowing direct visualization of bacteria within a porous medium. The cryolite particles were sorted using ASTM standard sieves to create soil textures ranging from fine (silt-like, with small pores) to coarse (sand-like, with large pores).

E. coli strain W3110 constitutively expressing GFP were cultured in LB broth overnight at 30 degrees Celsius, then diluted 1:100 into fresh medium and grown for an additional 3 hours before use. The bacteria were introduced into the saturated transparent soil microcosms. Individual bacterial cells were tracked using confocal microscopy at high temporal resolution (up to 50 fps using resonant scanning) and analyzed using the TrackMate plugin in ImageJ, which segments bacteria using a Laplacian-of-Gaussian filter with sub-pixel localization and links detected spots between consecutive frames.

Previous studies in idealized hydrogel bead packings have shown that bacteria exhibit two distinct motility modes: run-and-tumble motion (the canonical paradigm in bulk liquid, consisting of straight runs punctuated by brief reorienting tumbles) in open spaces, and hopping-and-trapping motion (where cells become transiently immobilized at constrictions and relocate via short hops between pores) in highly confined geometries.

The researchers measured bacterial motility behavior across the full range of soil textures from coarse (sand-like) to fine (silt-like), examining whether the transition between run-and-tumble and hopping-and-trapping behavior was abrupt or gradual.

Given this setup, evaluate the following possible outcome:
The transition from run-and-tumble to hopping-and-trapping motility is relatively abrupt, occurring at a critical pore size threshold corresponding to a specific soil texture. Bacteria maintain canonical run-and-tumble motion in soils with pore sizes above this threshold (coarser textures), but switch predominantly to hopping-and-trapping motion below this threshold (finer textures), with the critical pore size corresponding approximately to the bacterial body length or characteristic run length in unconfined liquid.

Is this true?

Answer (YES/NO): NO